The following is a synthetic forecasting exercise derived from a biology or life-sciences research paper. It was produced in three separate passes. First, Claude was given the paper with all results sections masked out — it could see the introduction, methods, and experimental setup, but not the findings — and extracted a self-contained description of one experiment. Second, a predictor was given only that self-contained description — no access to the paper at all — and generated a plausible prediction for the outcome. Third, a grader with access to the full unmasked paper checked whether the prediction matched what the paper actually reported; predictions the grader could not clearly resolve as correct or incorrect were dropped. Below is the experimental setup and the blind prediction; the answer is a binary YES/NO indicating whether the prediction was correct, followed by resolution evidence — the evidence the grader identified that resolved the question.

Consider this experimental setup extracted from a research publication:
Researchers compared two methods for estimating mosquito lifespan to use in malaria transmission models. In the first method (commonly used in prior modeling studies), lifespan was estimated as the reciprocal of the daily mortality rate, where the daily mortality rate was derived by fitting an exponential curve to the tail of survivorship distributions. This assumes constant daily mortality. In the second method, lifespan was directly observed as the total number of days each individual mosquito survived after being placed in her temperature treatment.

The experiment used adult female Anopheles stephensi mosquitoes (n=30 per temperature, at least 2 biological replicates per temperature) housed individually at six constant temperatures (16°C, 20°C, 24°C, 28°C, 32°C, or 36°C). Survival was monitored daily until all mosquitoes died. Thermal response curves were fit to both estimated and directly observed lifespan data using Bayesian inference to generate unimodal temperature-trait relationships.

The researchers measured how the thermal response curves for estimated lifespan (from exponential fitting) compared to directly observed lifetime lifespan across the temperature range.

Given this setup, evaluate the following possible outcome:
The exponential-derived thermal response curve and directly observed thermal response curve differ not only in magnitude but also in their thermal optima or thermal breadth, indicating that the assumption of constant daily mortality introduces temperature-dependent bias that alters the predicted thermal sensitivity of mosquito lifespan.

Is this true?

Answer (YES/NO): NO